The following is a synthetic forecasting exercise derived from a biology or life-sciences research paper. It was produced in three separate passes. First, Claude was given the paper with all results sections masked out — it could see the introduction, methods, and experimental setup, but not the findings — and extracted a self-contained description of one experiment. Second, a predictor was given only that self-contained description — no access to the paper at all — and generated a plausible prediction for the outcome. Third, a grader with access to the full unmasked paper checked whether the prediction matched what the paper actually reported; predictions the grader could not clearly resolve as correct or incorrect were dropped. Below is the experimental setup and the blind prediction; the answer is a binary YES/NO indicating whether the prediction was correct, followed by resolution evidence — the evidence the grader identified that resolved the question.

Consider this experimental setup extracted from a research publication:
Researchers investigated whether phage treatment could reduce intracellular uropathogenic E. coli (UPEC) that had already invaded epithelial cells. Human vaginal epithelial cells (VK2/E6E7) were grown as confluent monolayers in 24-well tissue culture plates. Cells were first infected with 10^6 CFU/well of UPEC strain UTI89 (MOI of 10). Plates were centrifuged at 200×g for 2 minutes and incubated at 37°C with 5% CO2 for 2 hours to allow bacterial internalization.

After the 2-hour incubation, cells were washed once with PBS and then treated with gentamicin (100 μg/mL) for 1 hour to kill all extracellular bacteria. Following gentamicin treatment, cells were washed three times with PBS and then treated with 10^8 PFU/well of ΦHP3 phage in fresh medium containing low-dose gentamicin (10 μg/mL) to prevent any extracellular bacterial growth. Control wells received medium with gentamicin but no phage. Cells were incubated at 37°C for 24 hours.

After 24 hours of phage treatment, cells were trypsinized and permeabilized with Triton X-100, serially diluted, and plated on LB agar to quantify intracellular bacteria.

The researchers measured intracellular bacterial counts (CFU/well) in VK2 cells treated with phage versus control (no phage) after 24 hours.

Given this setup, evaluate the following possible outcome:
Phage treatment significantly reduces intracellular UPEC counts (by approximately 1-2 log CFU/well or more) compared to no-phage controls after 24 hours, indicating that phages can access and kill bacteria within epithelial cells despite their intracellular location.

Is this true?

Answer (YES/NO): NO